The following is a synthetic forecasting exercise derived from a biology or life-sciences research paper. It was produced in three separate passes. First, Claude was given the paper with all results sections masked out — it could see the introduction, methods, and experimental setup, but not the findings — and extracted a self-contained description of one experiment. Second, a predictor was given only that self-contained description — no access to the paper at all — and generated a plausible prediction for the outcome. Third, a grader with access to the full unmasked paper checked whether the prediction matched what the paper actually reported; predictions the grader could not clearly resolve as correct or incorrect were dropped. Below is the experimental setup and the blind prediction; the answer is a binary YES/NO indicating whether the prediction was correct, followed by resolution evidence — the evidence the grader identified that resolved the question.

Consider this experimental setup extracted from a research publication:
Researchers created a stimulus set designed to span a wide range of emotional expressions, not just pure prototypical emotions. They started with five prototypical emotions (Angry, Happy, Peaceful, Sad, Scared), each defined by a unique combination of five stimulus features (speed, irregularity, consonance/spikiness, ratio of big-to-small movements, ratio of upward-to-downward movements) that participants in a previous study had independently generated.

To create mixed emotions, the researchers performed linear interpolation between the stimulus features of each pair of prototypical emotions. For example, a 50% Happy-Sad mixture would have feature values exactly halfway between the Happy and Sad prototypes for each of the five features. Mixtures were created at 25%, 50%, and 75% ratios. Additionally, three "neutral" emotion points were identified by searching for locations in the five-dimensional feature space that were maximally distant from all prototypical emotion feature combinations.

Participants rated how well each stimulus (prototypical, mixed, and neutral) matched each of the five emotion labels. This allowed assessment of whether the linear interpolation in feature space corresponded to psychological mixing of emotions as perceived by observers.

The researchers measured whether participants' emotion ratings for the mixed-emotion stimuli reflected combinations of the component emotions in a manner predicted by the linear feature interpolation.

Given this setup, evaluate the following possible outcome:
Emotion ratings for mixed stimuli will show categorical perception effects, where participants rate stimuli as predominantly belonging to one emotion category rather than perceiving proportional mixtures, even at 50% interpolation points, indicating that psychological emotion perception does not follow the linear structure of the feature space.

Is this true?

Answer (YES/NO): NO